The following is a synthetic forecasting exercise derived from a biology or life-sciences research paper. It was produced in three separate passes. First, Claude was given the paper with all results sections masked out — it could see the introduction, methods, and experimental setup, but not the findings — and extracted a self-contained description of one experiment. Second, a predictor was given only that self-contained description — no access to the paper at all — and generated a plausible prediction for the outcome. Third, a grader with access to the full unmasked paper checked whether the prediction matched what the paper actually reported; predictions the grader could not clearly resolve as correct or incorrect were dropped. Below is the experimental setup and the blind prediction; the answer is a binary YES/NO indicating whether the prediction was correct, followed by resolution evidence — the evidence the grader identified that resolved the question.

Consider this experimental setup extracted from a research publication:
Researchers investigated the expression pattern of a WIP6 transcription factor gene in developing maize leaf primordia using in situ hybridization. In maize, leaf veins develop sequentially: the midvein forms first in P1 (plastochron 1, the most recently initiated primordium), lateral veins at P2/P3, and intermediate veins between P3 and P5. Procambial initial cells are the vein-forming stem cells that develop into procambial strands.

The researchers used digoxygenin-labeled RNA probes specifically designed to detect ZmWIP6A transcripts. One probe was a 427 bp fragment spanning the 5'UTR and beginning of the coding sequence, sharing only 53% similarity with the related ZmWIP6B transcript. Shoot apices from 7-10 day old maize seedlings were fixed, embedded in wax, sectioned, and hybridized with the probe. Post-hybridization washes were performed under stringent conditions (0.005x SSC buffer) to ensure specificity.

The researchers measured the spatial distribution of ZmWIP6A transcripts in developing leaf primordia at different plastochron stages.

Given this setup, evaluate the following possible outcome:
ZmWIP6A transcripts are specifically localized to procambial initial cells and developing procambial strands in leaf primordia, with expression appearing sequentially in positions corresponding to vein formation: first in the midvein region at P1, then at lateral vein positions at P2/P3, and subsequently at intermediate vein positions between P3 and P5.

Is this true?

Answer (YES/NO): NO